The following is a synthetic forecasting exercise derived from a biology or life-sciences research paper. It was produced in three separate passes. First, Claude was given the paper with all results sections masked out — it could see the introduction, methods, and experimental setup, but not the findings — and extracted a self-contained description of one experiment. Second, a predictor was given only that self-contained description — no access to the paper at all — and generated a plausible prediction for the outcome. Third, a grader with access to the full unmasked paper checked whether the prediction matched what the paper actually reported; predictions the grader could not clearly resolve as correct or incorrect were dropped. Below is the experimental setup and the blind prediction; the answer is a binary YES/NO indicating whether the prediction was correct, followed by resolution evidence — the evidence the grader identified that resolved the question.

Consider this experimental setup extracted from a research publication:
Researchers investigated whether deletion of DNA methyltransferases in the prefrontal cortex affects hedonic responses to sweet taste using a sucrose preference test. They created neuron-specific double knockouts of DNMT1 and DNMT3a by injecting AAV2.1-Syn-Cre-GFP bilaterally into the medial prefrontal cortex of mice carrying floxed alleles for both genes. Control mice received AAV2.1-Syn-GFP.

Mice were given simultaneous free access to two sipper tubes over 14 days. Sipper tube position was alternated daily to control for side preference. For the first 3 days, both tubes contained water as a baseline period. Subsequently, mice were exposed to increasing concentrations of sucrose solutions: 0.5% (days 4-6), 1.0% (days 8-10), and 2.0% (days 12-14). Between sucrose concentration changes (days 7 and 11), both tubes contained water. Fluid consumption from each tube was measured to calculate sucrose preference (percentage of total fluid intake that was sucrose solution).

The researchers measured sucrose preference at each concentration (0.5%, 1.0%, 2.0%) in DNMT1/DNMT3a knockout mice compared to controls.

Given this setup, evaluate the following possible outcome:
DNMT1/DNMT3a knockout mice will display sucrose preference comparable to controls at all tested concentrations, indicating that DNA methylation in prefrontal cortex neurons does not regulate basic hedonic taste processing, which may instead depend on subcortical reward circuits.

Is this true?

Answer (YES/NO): YES